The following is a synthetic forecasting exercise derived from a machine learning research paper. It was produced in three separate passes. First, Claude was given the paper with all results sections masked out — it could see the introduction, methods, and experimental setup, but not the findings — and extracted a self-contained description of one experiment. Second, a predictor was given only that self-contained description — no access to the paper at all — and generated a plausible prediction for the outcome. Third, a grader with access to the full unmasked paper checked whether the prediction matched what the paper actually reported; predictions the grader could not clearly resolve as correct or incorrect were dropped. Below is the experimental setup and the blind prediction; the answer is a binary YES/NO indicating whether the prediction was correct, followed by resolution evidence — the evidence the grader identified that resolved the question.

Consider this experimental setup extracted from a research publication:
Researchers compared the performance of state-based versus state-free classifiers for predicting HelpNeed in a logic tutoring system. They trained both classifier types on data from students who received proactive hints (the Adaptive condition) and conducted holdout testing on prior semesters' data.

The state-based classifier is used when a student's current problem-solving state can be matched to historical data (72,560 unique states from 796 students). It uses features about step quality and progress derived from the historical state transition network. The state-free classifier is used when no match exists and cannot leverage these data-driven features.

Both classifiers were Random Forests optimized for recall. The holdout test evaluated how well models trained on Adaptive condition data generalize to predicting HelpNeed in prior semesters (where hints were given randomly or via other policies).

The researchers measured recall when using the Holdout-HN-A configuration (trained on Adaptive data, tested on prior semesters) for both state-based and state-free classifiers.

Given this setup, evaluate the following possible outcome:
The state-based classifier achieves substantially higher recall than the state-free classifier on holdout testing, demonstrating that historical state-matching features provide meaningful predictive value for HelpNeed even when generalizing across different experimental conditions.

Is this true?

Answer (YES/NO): YES